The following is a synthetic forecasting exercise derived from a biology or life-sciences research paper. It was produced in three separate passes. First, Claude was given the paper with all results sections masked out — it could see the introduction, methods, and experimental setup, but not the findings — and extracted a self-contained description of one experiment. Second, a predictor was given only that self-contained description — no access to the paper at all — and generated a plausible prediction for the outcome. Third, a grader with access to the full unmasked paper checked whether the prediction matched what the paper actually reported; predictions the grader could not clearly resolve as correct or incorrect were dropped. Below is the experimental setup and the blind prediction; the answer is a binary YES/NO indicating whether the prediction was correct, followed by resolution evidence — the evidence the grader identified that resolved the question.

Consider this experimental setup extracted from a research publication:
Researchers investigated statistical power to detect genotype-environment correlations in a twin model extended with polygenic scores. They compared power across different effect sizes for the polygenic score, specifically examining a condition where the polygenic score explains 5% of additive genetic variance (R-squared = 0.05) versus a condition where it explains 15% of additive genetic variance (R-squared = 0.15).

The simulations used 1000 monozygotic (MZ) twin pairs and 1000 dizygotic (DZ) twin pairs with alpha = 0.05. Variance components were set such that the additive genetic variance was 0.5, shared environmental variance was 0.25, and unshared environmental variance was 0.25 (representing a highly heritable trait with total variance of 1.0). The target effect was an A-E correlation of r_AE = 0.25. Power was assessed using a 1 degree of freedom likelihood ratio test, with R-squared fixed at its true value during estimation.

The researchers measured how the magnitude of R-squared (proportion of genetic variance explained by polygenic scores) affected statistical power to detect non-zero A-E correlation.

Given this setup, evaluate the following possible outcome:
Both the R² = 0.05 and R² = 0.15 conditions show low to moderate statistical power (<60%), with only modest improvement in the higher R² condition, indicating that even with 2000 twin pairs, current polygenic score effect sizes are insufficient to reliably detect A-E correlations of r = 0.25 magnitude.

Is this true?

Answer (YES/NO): NO